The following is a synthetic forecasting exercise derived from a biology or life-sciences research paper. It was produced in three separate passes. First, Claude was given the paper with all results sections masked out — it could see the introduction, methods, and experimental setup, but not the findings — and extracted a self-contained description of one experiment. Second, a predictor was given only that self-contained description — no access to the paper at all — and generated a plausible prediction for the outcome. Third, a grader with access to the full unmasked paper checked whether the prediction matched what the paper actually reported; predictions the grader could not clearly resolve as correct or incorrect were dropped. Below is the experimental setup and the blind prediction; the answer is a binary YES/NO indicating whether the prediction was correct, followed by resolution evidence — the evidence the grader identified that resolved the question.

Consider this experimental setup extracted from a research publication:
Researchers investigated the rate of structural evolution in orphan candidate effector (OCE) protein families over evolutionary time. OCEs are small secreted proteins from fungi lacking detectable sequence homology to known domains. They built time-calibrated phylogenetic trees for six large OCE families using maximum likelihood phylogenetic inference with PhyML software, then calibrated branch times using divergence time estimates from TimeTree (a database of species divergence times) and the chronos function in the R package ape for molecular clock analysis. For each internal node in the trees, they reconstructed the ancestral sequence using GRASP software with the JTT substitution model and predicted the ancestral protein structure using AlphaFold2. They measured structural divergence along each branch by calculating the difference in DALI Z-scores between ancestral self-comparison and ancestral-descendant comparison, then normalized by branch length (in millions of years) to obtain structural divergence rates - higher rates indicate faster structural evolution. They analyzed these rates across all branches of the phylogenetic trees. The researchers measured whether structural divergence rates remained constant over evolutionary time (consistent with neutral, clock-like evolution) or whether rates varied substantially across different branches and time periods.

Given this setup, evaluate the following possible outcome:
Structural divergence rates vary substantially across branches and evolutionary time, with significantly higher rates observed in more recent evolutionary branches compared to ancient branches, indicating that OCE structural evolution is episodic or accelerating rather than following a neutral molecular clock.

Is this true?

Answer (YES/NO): NO